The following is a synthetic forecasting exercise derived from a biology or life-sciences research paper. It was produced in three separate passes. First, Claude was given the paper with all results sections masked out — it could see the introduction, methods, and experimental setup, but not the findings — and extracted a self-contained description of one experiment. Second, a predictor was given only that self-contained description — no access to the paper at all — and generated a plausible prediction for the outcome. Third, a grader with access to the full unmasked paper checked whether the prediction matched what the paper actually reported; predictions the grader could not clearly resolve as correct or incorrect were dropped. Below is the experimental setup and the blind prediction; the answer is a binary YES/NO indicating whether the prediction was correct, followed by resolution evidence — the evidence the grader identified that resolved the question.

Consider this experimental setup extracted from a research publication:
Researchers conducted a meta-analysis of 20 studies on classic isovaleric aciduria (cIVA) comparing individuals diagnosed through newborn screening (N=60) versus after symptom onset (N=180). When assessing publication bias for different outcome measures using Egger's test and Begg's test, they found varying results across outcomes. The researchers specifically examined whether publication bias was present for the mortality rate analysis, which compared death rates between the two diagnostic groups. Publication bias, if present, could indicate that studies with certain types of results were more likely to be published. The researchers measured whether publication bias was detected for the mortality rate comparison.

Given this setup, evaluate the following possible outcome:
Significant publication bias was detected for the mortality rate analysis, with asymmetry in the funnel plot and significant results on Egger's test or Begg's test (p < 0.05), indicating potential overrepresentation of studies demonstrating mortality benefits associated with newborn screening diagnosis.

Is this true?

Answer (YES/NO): YES